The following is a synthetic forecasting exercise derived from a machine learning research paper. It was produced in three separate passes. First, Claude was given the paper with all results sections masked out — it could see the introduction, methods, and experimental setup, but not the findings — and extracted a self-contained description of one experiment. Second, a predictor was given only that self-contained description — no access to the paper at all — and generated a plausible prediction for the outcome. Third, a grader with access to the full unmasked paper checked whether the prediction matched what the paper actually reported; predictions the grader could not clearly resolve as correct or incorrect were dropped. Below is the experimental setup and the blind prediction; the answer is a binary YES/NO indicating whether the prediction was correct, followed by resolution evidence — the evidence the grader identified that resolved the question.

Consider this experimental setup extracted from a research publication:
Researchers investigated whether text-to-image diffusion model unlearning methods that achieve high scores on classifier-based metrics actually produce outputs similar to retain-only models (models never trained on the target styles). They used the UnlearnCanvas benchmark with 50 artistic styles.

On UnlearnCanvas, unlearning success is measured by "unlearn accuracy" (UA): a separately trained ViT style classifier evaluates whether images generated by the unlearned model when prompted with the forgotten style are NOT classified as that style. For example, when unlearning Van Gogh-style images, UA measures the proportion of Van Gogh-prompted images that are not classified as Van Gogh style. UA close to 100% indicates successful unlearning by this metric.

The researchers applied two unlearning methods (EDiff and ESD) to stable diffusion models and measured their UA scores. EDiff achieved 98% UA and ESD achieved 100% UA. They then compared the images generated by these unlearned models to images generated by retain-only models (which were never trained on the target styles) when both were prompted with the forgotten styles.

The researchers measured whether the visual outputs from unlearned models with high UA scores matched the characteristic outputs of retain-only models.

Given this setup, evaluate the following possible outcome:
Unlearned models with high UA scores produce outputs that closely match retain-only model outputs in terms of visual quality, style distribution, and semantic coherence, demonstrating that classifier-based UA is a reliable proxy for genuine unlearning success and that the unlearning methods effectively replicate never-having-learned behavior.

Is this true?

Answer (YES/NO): NO